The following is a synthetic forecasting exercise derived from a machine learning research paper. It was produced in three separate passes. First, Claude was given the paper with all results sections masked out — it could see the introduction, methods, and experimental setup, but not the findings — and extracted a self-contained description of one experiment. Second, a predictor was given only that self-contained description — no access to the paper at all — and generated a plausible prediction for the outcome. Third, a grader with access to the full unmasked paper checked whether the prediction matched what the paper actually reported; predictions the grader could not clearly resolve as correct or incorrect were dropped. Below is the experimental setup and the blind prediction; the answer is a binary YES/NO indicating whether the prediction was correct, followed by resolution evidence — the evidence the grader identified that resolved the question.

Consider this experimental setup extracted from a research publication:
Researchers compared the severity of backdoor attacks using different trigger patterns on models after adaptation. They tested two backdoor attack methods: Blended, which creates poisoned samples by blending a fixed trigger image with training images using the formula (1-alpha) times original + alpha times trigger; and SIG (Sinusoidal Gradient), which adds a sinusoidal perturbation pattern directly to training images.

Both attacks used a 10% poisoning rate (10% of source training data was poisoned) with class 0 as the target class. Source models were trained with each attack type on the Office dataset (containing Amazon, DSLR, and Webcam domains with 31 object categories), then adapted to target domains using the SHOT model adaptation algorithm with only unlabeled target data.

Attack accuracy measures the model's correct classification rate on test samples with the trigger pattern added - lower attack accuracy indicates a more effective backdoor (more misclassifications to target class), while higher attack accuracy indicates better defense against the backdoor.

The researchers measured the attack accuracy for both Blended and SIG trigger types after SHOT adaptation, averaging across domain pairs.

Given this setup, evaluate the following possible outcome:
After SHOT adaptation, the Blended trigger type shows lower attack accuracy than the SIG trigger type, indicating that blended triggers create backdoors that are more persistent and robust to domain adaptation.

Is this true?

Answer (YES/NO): YES